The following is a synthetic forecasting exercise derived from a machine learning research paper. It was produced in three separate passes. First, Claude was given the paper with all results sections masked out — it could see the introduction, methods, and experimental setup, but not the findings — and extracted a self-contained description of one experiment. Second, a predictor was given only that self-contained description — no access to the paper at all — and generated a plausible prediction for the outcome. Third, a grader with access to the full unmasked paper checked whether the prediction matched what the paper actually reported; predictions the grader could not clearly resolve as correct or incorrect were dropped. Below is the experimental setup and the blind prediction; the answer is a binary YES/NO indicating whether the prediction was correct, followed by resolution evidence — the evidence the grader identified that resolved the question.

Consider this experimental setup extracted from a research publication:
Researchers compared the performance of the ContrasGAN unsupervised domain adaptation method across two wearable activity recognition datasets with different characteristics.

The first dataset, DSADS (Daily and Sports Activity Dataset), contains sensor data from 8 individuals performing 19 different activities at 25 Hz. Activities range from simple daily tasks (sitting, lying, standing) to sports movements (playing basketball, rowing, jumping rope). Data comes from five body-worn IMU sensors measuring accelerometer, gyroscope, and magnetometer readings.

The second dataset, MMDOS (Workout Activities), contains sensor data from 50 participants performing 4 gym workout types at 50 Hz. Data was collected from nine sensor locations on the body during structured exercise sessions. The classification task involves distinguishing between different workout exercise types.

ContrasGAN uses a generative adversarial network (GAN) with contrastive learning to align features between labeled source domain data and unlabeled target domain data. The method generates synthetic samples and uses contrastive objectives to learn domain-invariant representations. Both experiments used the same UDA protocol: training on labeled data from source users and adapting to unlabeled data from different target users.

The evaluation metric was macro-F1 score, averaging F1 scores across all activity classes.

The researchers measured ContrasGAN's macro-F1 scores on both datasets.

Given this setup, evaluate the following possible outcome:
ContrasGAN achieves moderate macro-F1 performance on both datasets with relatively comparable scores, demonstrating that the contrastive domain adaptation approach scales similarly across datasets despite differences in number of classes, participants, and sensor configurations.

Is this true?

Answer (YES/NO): NO